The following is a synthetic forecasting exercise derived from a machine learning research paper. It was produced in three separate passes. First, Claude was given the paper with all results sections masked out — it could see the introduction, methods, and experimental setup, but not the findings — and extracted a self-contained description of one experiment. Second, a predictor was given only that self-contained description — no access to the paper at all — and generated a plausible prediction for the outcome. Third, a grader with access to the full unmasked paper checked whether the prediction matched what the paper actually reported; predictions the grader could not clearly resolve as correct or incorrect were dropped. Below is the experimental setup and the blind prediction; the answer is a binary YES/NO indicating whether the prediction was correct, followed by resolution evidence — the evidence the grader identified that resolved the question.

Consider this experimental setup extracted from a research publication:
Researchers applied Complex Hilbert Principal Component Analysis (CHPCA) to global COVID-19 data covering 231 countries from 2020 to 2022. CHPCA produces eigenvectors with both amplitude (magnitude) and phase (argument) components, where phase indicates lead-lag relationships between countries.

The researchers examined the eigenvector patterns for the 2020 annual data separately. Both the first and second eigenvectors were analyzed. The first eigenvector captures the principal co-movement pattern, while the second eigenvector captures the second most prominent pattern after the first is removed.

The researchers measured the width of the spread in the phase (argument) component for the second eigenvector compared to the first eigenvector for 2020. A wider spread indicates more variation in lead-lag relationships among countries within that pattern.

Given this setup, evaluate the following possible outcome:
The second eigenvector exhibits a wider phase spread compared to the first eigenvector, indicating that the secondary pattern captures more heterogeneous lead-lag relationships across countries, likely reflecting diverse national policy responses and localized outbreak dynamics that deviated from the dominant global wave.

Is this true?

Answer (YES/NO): YES